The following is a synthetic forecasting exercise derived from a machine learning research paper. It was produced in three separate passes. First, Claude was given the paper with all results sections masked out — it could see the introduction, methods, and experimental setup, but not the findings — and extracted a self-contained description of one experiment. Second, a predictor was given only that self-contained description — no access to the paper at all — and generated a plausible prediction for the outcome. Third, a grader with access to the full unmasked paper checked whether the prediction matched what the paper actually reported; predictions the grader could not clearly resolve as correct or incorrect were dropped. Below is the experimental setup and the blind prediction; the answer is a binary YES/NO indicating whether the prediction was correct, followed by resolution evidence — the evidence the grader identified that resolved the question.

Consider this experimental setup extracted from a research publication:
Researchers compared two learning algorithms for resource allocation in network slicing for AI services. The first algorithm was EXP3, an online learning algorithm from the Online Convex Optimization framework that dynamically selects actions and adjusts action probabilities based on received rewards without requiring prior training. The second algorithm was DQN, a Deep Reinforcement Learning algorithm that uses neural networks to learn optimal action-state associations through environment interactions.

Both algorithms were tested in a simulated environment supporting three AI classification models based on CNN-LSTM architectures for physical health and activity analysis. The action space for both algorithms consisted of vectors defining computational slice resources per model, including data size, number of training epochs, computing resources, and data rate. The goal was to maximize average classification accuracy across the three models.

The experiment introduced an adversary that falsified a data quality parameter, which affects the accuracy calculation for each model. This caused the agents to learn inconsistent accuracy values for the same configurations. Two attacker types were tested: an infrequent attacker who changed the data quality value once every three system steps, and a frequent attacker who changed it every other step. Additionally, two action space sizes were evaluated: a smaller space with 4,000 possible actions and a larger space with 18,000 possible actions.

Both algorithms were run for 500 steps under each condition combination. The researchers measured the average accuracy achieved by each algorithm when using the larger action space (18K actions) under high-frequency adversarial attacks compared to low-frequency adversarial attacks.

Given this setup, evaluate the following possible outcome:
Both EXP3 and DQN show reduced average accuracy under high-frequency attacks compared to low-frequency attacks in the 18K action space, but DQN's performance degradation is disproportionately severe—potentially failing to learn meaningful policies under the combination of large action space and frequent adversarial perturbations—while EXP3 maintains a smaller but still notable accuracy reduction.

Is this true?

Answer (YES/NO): NO